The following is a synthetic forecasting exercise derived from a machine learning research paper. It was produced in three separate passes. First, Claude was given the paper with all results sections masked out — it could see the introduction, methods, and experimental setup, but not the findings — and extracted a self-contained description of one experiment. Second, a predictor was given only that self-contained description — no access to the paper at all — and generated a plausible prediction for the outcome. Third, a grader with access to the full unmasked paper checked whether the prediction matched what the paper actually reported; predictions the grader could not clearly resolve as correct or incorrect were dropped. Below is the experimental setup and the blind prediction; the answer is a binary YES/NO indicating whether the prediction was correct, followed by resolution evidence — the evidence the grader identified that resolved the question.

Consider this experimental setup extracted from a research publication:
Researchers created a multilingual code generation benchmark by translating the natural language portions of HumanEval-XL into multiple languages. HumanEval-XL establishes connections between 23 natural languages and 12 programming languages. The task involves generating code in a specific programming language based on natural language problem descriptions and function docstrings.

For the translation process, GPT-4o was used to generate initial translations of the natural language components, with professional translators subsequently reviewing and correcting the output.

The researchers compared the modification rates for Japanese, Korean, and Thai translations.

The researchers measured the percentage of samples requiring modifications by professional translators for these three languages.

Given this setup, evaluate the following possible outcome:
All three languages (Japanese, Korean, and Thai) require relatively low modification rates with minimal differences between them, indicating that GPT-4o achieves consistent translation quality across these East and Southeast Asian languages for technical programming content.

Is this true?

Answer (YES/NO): NO